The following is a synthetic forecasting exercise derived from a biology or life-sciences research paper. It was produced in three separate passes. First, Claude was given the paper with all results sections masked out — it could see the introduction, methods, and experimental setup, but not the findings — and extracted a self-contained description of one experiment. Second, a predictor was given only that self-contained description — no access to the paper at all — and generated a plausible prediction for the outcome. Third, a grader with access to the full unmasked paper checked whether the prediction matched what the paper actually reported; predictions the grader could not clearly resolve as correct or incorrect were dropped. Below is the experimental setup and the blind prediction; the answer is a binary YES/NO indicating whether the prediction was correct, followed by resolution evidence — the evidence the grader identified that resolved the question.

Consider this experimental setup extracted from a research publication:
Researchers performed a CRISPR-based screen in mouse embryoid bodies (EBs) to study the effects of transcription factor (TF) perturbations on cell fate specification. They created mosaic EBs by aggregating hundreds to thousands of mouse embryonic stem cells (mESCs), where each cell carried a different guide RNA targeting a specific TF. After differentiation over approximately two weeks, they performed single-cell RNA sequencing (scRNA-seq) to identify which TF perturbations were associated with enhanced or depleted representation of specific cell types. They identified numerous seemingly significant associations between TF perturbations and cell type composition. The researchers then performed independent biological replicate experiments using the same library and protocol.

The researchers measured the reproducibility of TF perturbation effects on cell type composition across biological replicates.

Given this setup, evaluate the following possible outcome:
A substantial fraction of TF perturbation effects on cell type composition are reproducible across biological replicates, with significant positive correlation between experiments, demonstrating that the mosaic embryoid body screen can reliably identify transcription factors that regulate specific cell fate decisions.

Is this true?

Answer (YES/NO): NO